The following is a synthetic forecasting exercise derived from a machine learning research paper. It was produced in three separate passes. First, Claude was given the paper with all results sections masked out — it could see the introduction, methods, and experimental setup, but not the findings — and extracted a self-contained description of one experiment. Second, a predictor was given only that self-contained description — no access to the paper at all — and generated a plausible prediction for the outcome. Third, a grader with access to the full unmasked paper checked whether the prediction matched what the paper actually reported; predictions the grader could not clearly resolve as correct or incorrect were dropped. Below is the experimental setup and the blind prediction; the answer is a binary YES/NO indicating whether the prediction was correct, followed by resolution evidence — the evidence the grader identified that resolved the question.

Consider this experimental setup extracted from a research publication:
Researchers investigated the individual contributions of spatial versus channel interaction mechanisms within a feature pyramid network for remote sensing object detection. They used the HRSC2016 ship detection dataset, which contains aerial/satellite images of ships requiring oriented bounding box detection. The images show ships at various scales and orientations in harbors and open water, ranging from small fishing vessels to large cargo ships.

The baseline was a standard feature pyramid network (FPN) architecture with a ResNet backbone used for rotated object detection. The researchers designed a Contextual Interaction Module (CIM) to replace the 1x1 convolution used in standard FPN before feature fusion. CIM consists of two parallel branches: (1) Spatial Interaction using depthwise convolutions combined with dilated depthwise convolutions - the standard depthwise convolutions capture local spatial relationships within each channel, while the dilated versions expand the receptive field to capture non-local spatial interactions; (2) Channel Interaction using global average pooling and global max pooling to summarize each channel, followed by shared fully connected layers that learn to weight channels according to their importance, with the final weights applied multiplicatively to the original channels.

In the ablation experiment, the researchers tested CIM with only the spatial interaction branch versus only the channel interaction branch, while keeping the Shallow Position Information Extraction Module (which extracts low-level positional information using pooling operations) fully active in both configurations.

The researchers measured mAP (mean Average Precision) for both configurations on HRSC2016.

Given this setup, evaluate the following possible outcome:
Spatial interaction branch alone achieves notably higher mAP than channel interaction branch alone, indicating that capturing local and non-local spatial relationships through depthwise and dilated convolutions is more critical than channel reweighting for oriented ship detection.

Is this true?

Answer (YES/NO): NO